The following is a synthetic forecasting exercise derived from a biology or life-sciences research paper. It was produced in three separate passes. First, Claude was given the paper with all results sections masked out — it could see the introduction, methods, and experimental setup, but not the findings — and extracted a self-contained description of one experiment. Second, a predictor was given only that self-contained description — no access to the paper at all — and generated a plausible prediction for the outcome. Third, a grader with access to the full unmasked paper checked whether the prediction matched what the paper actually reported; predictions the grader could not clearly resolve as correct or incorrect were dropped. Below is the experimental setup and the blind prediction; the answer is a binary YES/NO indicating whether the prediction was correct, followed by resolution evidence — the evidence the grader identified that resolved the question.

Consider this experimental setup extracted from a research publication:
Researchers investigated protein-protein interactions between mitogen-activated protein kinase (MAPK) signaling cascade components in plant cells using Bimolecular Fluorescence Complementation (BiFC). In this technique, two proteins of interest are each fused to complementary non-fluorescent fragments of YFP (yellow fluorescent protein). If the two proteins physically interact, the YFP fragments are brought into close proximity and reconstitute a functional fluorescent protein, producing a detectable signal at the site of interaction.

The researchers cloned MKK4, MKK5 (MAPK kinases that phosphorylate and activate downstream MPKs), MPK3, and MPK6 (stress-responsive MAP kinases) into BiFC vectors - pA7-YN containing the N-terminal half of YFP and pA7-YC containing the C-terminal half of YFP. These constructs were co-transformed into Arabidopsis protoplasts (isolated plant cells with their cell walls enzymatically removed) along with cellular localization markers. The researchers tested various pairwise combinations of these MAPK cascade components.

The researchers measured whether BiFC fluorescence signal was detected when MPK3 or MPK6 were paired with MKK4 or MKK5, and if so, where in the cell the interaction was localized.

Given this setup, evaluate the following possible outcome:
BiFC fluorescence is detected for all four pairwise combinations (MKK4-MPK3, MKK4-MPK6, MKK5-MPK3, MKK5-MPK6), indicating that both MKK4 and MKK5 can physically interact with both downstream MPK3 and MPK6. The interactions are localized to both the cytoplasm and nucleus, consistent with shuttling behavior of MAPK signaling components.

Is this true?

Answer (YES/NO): YES